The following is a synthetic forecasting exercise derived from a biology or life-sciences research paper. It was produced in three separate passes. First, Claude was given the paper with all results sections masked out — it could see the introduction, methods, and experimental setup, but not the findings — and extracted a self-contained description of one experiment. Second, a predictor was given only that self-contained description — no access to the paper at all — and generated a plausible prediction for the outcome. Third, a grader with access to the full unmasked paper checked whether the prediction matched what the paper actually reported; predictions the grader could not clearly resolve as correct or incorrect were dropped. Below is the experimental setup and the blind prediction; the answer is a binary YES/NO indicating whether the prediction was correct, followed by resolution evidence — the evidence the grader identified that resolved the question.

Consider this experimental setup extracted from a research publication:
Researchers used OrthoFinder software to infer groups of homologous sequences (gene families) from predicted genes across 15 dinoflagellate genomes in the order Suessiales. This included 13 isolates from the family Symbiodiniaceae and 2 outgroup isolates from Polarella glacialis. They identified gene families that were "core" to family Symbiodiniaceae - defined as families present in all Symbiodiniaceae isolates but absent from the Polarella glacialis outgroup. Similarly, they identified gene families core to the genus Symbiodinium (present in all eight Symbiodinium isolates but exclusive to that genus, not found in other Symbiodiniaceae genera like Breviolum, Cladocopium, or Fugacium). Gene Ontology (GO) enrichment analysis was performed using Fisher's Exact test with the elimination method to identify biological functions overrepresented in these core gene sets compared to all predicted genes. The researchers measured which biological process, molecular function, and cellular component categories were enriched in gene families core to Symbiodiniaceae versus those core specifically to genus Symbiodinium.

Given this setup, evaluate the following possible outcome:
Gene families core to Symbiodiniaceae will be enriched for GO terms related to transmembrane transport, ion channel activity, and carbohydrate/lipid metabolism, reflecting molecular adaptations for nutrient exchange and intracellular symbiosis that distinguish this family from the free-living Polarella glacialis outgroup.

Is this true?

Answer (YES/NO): NO